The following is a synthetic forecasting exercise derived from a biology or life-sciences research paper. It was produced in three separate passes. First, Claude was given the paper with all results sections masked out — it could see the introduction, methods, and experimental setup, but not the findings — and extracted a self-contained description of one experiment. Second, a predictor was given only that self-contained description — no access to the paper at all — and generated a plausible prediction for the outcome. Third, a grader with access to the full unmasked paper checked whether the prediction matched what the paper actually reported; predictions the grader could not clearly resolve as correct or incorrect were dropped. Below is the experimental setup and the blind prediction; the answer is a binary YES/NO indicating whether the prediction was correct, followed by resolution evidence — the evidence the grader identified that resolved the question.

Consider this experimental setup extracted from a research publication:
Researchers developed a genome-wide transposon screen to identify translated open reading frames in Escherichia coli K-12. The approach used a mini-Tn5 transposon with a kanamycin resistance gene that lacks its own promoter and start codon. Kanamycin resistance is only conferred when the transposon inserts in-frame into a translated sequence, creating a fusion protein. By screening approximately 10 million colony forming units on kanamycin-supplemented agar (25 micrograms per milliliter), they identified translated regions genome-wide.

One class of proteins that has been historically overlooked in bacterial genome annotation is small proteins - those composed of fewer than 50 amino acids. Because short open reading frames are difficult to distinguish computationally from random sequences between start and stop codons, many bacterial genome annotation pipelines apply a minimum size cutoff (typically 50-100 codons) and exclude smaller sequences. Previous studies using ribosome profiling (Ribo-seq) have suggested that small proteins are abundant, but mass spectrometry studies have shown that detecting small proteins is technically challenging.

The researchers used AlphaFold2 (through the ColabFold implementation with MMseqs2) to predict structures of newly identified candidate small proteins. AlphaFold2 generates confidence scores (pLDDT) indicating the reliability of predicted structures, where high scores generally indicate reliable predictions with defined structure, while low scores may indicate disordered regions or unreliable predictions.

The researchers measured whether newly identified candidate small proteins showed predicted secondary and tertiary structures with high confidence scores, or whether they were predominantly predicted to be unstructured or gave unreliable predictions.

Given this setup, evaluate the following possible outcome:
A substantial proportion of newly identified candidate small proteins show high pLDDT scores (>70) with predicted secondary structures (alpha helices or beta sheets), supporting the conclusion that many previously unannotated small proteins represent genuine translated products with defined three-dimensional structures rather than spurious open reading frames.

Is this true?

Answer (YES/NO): NO